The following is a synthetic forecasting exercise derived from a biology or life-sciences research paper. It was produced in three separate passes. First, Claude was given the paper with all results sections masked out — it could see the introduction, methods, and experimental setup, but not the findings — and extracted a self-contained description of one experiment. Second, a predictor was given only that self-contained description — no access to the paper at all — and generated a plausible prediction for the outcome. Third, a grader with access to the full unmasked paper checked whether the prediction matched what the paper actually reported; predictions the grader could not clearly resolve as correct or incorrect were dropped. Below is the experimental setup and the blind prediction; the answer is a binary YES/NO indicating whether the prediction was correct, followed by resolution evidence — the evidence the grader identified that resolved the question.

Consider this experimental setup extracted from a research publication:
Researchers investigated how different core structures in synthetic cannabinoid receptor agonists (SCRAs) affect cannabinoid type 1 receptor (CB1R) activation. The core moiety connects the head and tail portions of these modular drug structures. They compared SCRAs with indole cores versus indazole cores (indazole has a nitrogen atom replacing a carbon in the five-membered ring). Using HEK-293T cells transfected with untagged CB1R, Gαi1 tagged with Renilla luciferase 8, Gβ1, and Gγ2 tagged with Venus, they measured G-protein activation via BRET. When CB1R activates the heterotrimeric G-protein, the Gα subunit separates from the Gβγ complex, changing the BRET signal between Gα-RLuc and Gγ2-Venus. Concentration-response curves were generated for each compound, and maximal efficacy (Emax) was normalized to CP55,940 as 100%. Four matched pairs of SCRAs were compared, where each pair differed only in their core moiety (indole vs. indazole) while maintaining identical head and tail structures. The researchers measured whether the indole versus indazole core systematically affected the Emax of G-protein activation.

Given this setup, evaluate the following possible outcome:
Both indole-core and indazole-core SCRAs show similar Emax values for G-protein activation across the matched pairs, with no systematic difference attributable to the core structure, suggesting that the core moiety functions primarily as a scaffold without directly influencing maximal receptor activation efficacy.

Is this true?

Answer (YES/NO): NO